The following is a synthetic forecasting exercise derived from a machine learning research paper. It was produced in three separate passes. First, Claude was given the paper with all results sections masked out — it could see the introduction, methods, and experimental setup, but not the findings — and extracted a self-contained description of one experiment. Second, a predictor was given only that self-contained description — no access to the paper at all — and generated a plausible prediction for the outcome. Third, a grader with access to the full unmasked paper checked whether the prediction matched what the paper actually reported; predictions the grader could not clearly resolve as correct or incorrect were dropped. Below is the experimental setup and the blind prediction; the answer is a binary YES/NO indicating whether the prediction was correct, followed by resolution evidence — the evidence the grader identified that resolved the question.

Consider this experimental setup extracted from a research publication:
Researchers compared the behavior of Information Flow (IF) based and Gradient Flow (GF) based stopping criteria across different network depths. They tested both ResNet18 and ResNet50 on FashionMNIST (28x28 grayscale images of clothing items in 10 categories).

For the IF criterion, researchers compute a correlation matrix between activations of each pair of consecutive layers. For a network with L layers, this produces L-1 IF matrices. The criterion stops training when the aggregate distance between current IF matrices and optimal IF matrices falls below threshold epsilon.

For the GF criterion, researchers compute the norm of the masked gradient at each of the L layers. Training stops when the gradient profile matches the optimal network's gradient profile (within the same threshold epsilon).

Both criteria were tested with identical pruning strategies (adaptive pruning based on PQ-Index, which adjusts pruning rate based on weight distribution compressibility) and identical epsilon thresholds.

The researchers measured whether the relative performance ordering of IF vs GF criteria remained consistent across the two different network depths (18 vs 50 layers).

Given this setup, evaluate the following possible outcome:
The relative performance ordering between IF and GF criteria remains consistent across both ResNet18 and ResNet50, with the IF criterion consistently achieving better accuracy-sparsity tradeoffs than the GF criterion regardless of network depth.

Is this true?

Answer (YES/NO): YES